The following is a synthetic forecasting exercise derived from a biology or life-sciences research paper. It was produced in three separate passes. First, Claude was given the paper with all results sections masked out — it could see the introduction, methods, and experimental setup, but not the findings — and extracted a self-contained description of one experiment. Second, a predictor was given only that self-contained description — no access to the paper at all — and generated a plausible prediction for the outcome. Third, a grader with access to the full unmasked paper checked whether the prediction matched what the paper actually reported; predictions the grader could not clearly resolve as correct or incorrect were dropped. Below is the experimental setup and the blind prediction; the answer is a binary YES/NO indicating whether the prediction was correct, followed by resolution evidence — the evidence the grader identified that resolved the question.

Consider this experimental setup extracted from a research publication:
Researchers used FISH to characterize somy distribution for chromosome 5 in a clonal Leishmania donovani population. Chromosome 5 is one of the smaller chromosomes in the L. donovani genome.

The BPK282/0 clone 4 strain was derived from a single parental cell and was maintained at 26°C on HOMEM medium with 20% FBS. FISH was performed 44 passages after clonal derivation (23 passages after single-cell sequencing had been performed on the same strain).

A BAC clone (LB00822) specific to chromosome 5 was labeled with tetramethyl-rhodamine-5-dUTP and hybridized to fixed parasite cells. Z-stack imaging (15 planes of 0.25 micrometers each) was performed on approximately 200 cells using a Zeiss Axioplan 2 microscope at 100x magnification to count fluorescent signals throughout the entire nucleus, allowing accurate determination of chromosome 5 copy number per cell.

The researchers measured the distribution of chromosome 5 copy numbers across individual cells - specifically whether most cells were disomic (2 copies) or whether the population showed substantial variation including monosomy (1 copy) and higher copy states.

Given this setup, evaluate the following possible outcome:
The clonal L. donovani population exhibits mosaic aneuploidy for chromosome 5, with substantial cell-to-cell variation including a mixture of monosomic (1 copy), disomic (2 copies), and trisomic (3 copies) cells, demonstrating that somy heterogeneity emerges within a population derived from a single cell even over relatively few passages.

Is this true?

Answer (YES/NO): NO